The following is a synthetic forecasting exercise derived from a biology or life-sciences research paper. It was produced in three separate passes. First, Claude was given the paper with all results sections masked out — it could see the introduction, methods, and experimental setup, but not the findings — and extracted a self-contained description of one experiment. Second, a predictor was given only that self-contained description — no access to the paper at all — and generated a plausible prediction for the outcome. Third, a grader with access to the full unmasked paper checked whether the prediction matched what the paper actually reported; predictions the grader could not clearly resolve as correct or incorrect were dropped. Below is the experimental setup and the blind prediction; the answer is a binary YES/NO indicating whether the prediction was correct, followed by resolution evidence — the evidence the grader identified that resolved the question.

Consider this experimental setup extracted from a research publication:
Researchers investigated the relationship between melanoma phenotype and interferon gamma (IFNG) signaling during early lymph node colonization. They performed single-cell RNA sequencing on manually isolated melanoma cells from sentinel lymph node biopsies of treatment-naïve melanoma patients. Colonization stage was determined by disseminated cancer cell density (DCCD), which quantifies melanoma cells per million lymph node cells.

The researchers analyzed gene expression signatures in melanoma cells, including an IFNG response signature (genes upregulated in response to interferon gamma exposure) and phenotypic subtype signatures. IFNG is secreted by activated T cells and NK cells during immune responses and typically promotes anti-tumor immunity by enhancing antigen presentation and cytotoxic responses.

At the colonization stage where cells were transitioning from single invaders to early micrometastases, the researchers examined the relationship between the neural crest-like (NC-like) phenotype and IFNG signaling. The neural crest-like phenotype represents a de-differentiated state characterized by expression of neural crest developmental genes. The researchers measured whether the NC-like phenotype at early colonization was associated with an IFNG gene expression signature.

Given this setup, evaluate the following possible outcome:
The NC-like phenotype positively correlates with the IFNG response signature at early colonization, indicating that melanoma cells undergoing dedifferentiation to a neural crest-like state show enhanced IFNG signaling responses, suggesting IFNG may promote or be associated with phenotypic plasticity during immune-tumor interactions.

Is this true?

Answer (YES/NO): YES